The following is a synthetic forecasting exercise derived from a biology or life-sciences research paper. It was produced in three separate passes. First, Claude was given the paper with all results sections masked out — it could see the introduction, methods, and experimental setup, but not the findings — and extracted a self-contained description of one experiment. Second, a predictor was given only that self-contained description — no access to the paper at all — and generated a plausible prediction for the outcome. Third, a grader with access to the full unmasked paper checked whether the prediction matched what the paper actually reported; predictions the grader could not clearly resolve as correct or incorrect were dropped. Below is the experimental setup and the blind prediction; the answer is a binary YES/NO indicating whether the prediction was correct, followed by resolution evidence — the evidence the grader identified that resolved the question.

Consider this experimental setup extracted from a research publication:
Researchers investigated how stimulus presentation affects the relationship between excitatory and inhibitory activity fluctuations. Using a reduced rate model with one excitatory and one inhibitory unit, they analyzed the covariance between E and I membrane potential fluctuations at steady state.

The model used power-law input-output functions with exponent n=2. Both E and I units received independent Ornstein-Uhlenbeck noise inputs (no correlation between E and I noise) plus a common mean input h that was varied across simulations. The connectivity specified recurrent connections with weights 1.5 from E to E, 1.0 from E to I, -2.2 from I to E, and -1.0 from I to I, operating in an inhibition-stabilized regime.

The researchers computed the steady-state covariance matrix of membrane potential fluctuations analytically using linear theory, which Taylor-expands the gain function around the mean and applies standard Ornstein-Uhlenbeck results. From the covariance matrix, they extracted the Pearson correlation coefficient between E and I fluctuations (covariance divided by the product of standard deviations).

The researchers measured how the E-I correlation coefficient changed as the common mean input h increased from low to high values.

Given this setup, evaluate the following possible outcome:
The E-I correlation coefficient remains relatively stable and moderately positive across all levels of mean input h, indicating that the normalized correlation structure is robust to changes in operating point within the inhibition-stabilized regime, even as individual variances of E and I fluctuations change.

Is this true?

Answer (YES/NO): NO